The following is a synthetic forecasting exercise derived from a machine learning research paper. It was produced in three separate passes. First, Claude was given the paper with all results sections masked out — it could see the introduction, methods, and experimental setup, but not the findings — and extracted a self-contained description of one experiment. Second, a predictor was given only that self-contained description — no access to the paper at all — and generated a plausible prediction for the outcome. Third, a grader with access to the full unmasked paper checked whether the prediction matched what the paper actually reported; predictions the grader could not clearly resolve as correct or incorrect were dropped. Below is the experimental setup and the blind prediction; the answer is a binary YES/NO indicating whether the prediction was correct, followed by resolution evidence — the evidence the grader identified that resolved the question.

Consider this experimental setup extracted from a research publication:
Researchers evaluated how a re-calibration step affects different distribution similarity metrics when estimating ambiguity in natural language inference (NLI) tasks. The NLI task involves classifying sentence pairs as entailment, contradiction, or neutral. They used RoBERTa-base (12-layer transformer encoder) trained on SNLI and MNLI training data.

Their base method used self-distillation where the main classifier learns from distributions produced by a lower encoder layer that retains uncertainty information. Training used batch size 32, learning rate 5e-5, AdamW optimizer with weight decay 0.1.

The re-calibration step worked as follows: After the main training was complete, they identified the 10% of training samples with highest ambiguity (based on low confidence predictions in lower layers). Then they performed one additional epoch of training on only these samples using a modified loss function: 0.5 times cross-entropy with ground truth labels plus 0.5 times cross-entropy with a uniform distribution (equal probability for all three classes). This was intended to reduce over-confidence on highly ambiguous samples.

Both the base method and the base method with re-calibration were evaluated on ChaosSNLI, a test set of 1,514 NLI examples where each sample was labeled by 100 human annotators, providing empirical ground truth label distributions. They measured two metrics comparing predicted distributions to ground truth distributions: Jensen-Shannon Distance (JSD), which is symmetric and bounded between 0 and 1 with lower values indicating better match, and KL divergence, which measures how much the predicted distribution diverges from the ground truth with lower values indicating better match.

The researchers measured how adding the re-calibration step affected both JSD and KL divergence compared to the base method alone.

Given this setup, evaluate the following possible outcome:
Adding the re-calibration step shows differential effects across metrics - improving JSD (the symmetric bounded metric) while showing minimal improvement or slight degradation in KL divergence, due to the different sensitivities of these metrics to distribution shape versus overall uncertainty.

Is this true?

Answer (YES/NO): NO